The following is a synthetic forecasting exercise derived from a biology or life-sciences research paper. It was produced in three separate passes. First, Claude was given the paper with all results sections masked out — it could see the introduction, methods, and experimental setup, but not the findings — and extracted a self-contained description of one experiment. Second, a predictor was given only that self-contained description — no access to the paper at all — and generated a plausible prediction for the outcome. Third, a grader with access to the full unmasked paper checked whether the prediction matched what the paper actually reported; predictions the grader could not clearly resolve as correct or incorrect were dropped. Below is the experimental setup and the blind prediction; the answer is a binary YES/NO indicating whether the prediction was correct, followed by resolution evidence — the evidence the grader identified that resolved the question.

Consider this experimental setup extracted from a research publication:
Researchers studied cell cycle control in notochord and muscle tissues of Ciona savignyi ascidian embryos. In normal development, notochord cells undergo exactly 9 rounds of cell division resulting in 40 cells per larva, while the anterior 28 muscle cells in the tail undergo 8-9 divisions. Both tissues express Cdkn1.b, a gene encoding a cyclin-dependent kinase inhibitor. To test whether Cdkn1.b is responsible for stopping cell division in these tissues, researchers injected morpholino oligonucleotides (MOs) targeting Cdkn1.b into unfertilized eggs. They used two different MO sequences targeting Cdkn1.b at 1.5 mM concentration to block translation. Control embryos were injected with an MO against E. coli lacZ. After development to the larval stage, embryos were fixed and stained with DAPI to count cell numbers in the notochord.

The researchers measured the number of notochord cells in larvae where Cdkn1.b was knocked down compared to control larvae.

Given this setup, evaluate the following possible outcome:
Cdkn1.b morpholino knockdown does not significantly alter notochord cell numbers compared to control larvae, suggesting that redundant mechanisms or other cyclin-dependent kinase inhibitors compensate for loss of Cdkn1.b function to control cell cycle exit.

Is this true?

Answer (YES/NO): NO